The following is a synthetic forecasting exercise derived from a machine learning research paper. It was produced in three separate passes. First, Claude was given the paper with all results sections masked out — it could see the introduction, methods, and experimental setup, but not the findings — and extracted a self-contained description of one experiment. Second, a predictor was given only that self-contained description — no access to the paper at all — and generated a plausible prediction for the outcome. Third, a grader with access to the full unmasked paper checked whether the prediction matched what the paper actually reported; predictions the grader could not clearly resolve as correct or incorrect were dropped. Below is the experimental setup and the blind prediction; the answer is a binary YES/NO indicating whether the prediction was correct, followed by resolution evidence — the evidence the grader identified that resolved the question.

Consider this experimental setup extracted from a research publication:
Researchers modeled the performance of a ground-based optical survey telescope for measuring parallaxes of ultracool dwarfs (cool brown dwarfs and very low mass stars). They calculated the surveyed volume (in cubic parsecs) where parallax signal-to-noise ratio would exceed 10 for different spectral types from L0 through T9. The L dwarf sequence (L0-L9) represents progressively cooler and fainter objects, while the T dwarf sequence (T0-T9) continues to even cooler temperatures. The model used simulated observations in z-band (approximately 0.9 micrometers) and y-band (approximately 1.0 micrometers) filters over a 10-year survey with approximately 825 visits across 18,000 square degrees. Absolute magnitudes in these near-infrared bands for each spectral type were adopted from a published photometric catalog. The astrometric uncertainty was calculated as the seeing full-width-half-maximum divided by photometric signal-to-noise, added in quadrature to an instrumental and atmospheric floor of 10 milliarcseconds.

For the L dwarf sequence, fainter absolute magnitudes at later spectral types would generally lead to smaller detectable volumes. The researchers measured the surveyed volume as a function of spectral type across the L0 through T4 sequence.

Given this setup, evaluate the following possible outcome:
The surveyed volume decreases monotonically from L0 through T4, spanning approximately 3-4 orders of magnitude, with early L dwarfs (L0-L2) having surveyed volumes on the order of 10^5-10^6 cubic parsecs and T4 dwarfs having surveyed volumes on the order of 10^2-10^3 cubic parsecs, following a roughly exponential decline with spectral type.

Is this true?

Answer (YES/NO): NO